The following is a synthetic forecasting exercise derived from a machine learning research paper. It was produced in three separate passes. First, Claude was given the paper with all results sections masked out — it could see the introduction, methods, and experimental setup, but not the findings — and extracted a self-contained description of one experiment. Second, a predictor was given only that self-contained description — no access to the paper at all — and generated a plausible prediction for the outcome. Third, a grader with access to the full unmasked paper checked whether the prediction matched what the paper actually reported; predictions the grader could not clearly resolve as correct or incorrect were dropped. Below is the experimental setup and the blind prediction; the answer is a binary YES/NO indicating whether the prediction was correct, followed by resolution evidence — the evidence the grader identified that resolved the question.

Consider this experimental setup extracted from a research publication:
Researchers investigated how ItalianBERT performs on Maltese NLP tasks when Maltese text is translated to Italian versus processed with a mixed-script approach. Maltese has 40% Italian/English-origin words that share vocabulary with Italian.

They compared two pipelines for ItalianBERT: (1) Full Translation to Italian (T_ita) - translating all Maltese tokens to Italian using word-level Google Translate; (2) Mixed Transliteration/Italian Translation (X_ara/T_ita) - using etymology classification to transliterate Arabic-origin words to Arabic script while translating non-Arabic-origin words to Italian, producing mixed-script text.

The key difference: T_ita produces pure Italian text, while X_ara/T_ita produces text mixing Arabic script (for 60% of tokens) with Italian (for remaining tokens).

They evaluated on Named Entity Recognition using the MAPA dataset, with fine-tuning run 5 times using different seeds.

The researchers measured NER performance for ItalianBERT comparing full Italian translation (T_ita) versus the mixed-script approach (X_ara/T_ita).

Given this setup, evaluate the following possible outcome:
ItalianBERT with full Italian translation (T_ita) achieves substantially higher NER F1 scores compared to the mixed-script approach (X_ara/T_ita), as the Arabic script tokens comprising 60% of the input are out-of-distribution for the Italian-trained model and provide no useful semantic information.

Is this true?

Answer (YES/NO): NO